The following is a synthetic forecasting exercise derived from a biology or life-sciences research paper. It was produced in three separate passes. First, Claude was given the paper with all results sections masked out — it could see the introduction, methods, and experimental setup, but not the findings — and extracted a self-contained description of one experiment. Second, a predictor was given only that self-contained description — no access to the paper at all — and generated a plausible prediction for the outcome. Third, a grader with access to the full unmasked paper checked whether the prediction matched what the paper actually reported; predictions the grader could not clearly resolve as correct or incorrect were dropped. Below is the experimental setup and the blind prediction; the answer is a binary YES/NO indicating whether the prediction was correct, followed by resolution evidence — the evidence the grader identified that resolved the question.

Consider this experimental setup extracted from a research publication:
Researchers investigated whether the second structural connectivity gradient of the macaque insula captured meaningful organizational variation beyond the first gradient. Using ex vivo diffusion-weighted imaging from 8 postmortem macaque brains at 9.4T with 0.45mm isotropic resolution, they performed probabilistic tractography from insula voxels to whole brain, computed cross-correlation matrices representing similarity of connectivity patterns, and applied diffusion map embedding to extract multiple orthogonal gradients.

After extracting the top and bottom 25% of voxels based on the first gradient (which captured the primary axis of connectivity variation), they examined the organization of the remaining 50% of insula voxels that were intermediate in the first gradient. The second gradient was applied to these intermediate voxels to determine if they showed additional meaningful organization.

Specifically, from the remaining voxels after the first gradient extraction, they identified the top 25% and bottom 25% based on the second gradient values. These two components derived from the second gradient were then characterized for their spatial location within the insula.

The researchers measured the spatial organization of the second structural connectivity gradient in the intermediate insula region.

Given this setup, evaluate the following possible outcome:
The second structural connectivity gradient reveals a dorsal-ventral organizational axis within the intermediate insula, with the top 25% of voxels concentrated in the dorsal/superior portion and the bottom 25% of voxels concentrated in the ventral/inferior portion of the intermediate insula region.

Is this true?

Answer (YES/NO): NO